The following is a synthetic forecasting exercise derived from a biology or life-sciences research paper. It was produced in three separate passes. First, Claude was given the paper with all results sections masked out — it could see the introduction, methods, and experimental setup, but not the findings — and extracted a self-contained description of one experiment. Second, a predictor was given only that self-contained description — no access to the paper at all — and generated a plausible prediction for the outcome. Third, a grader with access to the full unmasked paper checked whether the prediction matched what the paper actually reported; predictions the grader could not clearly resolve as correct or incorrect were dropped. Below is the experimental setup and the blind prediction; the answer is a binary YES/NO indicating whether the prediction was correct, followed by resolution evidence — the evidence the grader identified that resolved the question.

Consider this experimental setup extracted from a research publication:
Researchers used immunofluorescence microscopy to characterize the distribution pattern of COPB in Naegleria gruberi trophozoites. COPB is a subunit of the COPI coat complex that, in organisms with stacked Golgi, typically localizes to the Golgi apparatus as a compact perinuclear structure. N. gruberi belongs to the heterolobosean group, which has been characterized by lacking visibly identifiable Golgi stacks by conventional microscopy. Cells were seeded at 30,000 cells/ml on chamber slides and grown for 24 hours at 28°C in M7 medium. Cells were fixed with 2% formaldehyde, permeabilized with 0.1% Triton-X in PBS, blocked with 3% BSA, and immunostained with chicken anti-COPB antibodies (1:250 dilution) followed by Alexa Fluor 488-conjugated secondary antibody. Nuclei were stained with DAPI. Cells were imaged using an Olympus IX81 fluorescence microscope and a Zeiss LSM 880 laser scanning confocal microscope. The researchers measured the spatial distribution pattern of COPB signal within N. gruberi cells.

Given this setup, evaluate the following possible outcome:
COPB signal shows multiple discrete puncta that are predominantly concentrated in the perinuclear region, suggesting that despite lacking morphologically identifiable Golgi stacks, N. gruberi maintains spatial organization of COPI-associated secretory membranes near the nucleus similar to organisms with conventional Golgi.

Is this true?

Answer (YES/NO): NO